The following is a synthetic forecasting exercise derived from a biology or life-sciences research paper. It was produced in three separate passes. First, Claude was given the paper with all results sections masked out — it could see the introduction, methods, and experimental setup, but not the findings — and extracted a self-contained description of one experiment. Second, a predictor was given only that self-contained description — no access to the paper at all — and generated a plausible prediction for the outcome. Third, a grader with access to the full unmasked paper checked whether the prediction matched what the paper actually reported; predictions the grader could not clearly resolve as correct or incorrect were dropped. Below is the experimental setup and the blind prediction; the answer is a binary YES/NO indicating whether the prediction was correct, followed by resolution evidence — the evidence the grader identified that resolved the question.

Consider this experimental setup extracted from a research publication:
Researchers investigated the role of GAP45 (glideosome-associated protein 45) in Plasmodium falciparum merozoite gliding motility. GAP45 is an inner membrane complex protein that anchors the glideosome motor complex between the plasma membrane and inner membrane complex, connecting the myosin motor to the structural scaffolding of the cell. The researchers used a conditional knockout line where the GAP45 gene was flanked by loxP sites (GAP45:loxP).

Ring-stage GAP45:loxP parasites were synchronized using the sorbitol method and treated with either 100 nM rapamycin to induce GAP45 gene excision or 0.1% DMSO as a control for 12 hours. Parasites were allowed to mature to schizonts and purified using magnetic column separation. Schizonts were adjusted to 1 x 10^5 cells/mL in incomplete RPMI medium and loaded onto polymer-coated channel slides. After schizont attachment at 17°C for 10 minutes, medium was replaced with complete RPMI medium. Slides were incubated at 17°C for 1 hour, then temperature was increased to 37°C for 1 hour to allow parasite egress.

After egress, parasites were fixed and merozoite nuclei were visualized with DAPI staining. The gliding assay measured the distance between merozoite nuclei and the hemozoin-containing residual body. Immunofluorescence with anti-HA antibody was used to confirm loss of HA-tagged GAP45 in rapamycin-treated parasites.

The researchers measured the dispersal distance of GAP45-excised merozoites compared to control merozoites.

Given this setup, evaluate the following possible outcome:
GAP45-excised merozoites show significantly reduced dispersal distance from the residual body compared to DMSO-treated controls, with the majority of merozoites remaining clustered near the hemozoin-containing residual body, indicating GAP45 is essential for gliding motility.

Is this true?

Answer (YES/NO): YES